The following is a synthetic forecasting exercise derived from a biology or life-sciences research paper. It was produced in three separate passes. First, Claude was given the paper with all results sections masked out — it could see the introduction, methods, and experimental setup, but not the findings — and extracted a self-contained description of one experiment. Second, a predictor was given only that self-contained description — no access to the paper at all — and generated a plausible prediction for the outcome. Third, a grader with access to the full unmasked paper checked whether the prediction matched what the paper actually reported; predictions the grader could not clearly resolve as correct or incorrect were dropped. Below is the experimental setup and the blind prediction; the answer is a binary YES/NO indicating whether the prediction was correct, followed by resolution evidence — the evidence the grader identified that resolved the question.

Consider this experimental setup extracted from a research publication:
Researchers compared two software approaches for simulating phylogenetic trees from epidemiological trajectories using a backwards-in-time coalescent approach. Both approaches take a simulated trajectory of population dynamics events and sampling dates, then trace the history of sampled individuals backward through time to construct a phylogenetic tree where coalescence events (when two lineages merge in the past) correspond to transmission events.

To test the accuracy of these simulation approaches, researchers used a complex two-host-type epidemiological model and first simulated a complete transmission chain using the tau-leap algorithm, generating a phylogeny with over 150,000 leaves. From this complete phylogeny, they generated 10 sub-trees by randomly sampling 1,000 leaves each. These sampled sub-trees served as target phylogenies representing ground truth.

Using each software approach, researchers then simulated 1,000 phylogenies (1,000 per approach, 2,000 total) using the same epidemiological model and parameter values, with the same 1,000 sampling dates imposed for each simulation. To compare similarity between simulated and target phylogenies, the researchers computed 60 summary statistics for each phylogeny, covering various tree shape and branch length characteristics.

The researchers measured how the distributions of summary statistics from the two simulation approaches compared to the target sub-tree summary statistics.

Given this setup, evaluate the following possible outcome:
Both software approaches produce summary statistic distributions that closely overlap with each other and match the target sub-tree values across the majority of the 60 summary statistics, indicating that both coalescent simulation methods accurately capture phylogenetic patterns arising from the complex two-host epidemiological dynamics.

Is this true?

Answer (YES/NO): NO